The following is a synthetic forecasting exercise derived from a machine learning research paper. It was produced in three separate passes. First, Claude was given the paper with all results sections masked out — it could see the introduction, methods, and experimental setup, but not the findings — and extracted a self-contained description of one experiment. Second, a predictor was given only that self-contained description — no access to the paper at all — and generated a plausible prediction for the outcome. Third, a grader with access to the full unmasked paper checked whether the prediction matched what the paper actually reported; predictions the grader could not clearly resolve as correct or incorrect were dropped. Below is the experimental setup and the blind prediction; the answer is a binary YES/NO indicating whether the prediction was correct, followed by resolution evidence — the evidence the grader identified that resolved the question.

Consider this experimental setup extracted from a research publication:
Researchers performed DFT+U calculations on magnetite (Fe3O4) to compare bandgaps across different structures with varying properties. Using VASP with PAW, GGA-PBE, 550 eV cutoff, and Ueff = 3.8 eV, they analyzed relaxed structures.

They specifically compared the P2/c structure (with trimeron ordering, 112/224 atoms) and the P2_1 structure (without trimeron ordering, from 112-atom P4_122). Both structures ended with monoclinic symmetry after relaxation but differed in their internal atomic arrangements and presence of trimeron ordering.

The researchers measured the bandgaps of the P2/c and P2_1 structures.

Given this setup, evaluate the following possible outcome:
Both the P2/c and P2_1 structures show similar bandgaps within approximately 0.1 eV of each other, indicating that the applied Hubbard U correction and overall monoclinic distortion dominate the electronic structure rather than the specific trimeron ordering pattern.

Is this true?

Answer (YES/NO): NO